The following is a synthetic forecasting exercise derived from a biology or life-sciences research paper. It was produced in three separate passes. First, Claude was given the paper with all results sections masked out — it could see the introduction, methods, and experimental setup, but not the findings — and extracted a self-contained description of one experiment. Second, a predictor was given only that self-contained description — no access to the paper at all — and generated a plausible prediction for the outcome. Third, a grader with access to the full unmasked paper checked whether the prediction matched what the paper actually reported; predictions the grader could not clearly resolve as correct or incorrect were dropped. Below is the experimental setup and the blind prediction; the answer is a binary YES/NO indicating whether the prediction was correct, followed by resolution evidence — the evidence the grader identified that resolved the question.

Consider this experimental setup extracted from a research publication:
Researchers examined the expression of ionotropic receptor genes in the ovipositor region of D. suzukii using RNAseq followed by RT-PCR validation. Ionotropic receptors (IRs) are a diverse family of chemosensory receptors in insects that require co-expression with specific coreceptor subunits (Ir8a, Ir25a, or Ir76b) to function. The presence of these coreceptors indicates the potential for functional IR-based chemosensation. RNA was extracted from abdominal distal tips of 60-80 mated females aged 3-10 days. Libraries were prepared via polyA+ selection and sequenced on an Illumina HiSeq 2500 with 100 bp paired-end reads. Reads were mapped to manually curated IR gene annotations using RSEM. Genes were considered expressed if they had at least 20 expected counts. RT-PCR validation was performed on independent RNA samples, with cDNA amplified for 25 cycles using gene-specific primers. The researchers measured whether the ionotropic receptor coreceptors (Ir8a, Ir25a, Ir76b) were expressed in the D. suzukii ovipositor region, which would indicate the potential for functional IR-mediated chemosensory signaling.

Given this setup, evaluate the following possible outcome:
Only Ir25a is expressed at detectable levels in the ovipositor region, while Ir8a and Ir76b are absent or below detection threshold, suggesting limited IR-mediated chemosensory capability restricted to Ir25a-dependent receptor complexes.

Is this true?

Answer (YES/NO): NO